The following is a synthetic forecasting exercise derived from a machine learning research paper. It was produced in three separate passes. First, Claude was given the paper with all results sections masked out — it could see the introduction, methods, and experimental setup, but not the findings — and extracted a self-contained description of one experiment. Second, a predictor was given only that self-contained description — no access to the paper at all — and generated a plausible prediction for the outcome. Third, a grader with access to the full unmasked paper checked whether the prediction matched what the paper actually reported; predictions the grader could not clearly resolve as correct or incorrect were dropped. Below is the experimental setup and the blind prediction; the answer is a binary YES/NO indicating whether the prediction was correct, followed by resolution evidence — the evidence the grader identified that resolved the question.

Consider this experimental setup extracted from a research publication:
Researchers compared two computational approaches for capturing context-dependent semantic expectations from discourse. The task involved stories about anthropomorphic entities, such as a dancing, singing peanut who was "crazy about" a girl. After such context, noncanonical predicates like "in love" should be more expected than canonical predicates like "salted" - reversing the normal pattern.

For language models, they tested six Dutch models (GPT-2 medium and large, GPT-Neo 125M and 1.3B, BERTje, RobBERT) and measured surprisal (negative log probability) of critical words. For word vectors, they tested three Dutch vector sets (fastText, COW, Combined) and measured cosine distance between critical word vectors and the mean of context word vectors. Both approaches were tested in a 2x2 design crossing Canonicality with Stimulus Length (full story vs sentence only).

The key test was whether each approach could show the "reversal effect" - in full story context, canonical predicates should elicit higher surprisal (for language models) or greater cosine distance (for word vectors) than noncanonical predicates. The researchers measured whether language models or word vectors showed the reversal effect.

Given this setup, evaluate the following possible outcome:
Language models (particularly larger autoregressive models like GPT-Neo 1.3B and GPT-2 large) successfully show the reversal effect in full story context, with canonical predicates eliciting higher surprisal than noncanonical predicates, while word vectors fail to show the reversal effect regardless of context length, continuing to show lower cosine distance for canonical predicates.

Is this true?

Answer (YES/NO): NO